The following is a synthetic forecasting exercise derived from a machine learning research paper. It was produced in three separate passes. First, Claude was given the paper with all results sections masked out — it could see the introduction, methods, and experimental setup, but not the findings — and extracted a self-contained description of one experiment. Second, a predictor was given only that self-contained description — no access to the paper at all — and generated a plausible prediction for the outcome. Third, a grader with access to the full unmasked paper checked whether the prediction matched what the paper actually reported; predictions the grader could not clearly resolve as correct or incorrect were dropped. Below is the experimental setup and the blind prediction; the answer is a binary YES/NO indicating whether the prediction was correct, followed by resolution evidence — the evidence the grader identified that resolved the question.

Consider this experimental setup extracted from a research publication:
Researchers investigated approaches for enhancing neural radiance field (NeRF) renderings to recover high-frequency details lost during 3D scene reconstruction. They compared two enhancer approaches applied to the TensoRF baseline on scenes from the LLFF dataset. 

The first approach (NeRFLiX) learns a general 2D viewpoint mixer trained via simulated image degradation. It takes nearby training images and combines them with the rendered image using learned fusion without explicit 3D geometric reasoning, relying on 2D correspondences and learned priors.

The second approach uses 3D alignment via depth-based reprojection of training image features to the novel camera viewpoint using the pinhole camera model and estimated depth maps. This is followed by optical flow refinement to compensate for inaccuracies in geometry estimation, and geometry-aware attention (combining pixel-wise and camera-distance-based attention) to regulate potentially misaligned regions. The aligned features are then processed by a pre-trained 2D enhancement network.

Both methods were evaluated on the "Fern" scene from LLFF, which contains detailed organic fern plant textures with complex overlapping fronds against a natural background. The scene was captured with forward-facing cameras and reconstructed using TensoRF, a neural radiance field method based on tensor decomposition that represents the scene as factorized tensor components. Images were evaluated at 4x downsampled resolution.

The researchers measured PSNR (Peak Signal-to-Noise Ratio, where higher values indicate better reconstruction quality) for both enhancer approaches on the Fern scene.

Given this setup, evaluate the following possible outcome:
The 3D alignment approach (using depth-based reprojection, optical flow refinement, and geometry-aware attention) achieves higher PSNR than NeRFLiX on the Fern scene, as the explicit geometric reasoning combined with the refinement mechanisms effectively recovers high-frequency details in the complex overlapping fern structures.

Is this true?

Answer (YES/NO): NO